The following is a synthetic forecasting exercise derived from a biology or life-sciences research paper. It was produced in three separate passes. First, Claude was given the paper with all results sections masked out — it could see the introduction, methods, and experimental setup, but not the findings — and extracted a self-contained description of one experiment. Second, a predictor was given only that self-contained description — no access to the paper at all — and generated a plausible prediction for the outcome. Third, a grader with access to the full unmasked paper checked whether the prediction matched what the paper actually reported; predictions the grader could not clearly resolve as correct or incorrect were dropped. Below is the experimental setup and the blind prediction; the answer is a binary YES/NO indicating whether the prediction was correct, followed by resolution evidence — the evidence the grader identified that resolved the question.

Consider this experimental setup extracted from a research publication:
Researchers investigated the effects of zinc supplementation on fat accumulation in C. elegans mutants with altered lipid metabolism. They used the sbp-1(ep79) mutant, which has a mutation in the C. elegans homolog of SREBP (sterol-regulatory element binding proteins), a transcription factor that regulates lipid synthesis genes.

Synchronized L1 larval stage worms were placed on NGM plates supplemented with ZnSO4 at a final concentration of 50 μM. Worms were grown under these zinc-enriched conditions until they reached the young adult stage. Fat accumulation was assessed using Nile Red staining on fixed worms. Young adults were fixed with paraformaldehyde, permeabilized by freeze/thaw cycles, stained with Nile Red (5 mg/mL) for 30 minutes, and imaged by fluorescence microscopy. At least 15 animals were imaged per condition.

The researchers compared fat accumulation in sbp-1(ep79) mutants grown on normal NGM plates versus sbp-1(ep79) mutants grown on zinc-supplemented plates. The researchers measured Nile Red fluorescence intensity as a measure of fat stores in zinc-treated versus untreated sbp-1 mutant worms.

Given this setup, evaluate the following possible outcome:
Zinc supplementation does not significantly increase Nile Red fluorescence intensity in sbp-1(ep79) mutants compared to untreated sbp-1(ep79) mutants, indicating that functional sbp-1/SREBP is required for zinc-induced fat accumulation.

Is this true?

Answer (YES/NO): YES